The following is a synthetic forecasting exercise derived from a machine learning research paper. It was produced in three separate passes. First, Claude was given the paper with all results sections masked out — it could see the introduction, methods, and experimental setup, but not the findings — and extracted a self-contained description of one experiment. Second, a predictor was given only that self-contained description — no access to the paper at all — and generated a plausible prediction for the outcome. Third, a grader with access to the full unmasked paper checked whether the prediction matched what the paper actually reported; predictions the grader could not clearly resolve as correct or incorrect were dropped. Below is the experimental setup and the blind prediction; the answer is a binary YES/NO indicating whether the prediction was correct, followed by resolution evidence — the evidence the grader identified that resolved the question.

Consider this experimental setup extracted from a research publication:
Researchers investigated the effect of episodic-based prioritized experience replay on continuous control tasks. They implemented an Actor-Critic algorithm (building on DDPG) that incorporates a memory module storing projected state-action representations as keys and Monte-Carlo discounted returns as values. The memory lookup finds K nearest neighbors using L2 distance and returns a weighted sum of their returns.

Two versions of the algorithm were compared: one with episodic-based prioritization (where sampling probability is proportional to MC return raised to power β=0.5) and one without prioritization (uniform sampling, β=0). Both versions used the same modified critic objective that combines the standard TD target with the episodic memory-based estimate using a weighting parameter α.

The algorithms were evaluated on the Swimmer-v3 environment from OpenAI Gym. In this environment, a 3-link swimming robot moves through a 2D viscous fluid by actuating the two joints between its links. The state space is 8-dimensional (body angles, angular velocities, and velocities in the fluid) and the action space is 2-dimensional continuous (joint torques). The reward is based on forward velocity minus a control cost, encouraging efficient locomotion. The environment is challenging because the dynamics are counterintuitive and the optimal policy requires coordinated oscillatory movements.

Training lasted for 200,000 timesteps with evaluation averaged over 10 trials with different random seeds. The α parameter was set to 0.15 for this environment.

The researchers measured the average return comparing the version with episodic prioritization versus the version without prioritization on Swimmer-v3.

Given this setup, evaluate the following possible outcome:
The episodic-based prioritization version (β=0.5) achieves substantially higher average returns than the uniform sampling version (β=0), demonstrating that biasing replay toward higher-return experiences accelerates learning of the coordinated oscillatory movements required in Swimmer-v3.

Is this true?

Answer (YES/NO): YES